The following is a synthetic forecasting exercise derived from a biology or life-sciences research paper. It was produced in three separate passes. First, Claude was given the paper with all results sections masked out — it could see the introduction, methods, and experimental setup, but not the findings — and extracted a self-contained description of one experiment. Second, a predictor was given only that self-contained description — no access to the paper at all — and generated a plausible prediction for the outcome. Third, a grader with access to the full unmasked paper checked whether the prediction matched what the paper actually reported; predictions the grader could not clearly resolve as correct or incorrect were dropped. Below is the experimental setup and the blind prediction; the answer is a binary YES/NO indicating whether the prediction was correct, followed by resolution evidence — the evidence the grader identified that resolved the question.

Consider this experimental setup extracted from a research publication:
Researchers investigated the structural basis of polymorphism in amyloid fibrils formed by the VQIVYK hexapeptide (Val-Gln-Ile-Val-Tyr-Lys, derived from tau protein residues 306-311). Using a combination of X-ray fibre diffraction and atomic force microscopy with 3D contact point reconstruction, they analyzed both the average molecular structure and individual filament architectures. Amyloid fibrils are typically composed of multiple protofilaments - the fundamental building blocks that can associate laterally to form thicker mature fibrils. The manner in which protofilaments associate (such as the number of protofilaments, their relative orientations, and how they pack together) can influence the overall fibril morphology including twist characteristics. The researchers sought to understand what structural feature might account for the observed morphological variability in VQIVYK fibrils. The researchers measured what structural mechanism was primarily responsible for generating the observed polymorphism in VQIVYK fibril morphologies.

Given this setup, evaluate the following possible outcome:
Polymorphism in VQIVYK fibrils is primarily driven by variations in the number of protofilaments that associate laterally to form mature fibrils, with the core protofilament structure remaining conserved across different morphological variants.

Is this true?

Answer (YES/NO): YES